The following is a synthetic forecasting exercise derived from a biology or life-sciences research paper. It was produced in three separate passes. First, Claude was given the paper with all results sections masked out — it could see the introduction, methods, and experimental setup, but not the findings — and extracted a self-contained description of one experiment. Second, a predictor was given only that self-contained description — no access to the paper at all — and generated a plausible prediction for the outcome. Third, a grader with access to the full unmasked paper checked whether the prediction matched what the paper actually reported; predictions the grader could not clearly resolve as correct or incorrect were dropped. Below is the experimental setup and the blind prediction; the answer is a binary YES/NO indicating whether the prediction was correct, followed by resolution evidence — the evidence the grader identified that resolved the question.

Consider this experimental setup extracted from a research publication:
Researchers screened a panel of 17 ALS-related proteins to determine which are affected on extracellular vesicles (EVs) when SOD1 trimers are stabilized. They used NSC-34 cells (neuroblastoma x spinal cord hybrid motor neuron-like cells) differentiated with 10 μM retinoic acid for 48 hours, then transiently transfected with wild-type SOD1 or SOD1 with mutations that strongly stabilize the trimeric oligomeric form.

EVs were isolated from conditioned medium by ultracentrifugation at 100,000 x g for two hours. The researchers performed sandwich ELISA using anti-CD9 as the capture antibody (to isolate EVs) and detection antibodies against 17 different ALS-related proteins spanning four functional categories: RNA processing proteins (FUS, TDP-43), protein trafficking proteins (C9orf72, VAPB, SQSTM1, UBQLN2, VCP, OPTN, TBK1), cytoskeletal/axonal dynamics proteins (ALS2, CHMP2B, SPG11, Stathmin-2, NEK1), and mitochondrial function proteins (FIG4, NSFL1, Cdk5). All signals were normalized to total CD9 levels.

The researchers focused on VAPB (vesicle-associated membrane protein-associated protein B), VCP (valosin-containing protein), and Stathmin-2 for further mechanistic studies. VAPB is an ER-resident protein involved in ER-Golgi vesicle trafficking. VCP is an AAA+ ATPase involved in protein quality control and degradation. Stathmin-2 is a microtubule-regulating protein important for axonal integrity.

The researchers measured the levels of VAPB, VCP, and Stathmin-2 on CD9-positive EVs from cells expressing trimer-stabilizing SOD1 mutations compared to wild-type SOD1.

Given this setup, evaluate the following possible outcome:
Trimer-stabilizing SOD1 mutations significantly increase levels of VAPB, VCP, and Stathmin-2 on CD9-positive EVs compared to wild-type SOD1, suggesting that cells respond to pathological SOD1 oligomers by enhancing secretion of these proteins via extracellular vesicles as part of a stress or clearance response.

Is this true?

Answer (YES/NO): YES